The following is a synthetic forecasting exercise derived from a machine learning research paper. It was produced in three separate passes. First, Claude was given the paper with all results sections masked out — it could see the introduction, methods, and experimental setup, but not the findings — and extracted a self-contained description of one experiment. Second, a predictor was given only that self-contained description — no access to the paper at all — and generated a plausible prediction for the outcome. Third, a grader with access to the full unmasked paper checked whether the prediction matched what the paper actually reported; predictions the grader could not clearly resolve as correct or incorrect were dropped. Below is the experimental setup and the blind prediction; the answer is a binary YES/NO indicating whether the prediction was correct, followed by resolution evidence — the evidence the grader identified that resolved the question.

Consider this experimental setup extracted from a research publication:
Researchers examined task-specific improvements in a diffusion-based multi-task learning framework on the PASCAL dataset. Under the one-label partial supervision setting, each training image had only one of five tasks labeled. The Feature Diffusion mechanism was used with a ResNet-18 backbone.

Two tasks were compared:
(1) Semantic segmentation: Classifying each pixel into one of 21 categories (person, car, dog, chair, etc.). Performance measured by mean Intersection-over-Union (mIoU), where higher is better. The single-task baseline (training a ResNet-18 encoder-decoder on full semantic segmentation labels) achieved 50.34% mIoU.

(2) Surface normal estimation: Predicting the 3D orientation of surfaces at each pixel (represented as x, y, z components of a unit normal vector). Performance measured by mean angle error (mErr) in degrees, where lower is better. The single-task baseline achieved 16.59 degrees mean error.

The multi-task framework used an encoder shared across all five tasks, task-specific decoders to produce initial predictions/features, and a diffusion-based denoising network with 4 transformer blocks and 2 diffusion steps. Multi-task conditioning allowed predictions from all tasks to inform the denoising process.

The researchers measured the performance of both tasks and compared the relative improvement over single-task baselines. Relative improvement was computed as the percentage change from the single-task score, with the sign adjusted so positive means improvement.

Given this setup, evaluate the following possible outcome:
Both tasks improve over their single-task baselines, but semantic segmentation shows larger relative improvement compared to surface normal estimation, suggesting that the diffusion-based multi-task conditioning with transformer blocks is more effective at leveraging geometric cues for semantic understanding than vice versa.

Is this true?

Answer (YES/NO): YES